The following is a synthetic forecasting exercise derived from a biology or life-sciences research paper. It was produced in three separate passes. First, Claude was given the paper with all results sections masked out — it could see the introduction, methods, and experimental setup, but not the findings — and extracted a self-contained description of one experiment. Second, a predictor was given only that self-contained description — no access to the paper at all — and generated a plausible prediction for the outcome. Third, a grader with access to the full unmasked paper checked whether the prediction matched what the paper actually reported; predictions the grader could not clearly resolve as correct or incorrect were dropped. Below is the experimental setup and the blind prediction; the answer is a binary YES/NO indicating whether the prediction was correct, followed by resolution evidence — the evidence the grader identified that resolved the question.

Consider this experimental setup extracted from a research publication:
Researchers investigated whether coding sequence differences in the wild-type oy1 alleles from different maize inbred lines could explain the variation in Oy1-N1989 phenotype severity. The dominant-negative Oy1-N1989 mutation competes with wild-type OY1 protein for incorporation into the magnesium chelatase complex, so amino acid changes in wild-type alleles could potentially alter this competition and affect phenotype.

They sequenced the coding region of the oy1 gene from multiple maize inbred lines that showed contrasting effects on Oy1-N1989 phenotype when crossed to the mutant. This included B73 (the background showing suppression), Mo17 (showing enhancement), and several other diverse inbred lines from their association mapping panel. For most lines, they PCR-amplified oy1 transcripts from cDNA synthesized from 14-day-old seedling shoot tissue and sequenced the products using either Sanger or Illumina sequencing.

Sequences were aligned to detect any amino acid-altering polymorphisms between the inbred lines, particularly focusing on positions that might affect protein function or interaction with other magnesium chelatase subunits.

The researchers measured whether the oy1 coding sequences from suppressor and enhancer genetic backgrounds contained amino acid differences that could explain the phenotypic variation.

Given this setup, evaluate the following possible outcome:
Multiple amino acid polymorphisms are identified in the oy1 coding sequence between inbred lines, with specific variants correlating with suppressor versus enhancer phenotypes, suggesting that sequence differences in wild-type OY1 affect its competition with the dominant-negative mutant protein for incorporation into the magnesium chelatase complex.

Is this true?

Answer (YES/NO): NO